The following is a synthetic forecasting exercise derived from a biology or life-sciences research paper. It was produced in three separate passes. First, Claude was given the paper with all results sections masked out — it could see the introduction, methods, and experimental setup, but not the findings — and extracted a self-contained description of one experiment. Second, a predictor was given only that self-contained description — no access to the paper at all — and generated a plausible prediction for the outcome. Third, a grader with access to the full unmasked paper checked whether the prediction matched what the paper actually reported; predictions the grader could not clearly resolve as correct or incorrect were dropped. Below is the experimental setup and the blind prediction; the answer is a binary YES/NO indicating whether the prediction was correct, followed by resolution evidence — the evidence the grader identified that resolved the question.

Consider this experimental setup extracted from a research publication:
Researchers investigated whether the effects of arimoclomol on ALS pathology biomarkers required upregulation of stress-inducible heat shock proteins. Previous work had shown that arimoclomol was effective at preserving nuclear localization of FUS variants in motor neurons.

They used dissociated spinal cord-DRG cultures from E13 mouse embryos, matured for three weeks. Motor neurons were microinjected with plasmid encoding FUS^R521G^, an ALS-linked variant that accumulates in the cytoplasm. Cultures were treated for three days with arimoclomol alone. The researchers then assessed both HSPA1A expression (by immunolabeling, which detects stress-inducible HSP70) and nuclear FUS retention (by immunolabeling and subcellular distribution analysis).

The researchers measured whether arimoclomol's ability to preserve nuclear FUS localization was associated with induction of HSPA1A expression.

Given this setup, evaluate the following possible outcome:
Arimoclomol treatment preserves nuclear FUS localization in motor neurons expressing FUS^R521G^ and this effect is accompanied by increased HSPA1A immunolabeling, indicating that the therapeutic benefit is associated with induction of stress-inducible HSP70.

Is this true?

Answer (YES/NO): NO